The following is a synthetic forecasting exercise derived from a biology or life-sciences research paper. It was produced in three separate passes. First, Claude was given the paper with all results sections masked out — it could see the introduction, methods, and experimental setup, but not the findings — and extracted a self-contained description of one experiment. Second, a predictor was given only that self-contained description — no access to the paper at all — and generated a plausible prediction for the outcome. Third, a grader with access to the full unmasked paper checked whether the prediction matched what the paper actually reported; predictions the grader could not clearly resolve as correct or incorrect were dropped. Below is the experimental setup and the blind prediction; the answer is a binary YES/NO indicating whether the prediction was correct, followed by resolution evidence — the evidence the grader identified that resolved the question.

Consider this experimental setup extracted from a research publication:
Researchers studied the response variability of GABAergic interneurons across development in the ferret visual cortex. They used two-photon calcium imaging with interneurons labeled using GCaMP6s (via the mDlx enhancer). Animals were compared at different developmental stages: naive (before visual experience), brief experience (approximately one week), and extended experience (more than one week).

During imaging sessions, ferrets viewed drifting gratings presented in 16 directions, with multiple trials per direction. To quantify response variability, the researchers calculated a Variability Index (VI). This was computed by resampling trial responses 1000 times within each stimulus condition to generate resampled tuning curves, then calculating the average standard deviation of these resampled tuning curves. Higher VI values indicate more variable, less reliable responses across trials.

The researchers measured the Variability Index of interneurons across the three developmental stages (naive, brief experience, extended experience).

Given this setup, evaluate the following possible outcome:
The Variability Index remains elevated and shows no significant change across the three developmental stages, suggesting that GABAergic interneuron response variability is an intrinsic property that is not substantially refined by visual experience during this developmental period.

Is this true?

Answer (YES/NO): NO